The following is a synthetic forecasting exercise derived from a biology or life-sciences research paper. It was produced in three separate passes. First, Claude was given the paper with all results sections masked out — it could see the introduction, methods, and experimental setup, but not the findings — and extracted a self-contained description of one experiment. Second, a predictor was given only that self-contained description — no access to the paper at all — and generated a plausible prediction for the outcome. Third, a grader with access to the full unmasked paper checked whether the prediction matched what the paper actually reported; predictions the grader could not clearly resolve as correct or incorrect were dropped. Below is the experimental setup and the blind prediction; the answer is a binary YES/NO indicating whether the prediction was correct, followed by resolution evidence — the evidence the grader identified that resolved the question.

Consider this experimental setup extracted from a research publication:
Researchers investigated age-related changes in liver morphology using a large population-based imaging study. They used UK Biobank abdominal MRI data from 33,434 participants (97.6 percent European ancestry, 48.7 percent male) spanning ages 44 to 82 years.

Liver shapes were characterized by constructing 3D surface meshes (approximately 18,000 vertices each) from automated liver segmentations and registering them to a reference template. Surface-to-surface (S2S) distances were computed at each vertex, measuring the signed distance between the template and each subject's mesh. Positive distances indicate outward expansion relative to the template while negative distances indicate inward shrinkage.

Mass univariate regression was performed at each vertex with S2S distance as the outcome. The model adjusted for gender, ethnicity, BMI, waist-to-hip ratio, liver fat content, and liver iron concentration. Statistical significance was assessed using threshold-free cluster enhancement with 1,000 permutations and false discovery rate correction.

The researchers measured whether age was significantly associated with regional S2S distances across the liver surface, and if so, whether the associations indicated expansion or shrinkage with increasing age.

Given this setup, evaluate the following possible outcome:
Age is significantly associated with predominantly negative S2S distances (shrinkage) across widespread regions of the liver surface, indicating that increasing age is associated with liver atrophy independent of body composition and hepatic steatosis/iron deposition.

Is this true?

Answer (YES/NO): YES